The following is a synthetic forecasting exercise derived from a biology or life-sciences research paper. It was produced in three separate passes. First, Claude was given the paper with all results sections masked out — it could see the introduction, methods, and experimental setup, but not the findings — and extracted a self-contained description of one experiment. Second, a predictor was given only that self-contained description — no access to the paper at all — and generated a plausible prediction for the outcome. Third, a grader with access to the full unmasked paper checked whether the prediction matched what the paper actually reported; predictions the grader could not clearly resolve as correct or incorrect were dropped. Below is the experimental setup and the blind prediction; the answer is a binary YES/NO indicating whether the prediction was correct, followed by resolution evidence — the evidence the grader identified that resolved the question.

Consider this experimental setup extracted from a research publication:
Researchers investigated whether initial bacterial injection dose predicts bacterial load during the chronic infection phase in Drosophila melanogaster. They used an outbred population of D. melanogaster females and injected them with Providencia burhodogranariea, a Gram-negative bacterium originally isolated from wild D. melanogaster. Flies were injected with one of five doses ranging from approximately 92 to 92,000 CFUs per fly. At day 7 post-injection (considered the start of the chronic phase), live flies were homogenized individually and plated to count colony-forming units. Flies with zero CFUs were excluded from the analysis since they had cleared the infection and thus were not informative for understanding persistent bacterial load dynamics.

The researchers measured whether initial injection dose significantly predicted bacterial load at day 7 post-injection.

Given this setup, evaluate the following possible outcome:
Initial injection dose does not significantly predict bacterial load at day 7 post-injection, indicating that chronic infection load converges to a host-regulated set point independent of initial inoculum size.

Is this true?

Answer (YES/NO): NO